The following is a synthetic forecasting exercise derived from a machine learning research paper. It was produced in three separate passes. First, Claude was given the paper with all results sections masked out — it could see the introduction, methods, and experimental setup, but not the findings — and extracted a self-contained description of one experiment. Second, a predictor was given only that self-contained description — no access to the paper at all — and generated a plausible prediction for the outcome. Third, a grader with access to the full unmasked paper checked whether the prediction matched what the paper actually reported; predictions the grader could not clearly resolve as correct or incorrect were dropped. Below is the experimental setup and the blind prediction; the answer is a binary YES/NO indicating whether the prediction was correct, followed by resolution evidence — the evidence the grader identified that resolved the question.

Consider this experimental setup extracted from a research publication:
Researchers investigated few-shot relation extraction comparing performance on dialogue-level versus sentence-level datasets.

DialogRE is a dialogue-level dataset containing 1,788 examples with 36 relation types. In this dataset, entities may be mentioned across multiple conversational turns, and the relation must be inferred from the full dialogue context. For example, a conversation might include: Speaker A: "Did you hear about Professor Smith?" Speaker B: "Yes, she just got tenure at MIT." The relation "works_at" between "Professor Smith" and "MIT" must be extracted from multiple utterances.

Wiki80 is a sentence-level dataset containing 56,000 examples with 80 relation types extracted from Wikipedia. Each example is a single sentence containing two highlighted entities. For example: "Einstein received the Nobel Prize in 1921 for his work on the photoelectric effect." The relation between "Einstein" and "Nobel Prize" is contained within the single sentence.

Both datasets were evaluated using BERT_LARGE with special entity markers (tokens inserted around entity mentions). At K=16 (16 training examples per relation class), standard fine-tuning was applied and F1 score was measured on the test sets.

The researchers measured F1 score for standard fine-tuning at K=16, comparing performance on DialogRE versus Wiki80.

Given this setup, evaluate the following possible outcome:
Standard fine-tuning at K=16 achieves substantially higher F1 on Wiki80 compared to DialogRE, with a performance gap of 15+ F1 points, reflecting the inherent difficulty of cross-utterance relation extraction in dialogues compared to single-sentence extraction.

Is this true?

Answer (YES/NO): YES